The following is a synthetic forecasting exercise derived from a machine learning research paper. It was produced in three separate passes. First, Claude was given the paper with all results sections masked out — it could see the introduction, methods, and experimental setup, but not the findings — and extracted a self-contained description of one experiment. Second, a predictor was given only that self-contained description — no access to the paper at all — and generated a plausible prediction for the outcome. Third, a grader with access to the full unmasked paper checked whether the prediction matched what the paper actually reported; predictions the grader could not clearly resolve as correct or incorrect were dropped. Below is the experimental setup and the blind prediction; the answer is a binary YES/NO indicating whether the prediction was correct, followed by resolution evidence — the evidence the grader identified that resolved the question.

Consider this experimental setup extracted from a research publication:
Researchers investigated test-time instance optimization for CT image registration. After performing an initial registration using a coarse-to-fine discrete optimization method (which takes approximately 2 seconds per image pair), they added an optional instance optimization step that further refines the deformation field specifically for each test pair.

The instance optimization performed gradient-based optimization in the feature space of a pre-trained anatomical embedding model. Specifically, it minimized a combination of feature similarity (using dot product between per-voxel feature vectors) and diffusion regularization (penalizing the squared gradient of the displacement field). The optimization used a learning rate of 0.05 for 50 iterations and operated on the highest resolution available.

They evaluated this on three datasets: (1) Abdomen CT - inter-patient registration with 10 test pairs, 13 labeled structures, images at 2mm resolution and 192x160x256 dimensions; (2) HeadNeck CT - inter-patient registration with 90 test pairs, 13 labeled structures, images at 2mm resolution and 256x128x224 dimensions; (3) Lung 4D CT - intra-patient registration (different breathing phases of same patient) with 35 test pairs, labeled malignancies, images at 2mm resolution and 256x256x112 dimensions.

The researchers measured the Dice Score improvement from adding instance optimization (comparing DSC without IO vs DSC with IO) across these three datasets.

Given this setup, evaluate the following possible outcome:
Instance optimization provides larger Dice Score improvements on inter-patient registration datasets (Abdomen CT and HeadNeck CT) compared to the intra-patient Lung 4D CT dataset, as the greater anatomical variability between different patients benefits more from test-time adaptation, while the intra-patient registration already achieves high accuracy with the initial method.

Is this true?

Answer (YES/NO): YES